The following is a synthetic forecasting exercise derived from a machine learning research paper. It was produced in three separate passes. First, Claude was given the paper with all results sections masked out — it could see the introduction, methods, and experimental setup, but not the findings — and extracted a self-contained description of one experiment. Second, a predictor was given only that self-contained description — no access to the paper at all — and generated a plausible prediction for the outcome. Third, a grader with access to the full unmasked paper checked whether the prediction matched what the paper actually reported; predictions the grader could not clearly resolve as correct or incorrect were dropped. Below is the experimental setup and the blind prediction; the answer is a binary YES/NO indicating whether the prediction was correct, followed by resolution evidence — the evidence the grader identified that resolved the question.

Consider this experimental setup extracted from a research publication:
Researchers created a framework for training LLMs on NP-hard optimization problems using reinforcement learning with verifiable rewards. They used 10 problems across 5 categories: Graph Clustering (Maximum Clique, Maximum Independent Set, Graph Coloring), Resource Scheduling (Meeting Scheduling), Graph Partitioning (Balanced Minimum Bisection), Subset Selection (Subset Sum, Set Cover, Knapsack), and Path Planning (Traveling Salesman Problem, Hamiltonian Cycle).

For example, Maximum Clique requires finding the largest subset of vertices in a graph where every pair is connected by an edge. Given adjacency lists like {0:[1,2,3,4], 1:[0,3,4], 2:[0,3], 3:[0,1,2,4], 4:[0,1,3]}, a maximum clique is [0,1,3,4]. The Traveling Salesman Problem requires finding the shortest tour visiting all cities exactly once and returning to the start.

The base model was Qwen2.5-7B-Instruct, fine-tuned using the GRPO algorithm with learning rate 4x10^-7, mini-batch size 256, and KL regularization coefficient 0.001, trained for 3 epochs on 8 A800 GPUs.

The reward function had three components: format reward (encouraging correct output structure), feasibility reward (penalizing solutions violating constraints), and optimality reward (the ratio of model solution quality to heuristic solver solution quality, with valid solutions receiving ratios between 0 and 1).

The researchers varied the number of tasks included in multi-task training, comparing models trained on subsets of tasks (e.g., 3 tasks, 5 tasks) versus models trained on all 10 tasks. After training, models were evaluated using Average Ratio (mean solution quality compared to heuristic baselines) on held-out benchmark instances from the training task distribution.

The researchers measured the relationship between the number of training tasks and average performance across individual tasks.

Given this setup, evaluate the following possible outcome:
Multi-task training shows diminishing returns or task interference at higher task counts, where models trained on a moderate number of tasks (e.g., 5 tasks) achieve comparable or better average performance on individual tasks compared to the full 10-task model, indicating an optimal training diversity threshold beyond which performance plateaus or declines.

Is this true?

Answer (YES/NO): NO